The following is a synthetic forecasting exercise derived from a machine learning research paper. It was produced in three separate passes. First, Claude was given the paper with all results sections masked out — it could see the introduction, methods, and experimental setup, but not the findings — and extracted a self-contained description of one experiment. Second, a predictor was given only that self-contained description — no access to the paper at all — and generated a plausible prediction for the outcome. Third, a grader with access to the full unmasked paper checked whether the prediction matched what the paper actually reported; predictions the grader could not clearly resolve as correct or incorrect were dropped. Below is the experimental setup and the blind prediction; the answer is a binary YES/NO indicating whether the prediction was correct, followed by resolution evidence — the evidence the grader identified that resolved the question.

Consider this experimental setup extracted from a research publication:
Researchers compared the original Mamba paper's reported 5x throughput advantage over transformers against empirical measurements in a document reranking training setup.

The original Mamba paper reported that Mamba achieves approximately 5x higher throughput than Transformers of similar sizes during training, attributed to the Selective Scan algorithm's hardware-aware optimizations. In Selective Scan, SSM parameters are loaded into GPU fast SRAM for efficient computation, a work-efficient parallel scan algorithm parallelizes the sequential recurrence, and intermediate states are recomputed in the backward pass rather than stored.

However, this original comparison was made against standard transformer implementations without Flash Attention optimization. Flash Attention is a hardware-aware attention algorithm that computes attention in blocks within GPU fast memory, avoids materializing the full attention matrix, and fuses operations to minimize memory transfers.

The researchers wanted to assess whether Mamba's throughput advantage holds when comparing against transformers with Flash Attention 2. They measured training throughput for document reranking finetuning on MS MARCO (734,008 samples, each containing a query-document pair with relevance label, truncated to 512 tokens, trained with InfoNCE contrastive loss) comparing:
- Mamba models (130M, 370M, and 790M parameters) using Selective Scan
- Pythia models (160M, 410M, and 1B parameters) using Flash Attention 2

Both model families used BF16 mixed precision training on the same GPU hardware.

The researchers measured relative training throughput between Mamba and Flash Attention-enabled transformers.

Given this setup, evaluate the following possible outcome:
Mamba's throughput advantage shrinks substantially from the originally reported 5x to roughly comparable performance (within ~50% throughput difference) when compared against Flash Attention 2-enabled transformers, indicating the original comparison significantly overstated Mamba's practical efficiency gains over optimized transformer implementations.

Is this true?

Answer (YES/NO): NO